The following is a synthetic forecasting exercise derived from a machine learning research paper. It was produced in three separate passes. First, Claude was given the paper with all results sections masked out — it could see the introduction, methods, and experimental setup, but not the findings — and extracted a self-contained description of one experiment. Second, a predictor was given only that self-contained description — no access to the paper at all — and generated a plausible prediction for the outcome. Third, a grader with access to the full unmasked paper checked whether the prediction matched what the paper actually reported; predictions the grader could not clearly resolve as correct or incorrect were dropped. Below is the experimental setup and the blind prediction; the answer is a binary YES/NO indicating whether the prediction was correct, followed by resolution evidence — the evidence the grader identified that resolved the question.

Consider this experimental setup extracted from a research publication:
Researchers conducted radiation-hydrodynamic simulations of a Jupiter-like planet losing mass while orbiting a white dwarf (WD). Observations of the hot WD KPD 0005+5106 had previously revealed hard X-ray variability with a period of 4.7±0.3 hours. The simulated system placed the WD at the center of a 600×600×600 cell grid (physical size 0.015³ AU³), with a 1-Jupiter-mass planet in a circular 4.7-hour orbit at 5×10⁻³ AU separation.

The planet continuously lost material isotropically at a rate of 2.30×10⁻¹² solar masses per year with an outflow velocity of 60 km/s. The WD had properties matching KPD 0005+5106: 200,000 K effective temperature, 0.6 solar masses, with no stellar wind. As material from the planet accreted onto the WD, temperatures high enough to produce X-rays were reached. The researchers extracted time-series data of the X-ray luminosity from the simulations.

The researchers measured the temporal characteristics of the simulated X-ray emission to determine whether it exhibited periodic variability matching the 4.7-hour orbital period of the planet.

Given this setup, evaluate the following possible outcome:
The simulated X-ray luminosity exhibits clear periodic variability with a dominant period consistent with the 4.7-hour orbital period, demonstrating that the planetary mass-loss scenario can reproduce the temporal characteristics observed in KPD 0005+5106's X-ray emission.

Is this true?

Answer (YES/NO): NO